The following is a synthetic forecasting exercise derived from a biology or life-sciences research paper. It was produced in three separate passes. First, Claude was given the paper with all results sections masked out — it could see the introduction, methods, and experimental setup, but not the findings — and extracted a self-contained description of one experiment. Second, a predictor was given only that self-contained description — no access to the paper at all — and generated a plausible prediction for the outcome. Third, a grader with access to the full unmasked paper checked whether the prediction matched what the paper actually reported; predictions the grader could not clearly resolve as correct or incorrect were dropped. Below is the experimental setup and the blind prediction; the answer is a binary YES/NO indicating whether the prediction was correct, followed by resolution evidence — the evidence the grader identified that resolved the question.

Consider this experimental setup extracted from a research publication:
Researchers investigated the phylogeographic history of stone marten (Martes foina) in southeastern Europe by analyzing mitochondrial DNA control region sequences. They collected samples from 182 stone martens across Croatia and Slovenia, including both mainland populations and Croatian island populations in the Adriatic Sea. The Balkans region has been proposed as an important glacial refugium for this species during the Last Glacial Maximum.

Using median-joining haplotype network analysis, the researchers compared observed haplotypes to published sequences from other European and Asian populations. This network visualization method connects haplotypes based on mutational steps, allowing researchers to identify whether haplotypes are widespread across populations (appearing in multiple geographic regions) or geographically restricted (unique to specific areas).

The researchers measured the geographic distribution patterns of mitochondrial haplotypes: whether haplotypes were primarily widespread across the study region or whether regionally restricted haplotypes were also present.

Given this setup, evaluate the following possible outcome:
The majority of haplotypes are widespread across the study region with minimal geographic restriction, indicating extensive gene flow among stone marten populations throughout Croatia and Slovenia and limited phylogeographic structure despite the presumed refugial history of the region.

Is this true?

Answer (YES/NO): NO